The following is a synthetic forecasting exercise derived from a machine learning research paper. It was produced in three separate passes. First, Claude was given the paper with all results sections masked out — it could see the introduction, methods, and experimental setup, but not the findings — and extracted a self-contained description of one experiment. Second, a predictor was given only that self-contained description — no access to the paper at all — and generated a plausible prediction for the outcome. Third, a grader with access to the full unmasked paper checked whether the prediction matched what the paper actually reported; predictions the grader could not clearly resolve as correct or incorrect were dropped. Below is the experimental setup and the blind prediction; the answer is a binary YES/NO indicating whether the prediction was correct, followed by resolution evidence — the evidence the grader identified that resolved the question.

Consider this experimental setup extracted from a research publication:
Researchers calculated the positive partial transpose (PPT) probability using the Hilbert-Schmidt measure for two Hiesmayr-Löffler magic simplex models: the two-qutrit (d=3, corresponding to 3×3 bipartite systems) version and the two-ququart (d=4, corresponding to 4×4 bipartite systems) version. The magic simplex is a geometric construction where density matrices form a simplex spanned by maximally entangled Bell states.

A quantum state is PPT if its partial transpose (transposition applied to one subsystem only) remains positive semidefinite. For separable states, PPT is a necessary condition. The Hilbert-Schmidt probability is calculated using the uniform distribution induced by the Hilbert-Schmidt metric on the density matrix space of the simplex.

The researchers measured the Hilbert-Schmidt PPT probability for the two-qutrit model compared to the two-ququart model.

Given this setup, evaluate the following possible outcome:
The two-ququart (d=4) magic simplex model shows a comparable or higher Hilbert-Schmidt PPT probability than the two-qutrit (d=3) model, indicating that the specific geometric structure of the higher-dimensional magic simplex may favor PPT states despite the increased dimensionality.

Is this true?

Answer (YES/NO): NO